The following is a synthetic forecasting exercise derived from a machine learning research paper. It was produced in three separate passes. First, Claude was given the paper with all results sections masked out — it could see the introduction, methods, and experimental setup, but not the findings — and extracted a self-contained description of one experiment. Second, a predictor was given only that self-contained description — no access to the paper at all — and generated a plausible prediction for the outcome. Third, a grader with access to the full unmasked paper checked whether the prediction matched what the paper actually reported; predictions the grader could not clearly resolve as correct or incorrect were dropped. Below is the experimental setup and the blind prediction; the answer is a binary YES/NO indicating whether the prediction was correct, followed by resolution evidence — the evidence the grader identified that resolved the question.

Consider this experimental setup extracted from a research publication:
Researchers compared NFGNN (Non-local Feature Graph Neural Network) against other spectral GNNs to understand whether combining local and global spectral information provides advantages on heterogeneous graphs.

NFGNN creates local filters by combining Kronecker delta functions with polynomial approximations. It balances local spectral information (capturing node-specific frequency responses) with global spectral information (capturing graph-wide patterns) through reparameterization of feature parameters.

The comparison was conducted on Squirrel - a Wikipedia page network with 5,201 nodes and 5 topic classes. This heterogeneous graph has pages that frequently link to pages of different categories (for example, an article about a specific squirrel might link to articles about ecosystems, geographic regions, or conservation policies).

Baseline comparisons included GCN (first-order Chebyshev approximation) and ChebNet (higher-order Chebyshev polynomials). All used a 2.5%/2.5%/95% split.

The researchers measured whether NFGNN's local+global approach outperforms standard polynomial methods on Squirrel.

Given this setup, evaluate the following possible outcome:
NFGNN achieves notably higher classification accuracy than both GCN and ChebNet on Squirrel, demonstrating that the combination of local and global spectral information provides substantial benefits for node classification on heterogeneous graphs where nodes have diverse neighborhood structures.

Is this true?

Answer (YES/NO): YES